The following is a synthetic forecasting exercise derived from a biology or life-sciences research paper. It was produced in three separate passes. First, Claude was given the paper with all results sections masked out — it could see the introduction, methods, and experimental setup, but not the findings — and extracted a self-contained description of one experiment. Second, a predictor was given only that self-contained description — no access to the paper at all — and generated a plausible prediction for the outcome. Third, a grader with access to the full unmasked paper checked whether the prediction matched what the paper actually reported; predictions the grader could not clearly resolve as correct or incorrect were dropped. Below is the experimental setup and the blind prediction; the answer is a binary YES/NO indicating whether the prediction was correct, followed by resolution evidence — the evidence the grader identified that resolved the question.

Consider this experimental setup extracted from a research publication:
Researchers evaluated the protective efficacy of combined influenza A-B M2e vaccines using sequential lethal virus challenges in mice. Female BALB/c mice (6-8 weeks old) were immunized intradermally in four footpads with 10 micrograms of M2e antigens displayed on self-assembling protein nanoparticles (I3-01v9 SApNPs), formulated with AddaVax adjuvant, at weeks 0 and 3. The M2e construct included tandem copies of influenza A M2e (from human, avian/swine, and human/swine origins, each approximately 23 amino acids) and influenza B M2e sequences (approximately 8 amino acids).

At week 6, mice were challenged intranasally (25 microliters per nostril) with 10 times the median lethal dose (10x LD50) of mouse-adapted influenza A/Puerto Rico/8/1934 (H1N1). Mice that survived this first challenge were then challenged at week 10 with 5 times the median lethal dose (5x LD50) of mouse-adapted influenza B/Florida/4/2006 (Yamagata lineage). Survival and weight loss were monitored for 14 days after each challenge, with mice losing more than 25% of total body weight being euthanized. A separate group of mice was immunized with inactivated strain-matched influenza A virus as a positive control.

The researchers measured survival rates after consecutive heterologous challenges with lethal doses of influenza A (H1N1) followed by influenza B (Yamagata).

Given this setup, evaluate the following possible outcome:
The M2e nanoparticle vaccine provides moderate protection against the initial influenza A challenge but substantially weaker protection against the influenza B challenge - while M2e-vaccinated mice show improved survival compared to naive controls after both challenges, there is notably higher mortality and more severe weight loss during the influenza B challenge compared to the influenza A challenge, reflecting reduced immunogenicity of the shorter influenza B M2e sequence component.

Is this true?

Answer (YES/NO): NO